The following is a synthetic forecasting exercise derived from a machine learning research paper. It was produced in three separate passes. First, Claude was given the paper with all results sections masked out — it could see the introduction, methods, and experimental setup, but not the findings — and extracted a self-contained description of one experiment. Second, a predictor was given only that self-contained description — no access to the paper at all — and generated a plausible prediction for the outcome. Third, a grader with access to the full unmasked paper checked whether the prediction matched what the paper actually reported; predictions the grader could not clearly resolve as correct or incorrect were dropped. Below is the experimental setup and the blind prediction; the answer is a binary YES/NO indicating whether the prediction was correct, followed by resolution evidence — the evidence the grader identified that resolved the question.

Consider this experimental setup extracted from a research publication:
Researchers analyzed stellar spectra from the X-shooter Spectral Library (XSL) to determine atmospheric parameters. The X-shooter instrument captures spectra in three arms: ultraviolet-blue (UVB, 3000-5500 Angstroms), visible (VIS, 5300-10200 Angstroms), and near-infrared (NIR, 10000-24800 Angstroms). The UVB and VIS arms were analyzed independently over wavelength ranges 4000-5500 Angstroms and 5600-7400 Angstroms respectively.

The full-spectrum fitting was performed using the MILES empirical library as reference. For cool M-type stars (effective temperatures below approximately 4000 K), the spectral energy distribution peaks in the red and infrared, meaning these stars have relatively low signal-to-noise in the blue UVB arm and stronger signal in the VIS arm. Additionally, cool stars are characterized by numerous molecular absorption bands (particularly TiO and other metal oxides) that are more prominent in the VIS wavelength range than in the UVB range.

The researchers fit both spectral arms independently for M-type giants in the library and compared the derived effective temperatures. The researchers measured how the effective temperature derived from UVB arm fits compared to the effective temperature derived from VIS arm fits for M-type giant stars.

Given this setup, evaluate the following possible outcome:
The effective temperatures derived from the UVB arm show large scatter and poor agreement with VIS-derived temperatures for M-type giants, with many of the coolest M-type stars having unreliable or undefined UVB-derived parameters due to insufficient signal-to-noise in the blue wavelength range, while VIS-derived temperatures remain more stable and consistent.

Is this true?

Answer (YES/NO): YES